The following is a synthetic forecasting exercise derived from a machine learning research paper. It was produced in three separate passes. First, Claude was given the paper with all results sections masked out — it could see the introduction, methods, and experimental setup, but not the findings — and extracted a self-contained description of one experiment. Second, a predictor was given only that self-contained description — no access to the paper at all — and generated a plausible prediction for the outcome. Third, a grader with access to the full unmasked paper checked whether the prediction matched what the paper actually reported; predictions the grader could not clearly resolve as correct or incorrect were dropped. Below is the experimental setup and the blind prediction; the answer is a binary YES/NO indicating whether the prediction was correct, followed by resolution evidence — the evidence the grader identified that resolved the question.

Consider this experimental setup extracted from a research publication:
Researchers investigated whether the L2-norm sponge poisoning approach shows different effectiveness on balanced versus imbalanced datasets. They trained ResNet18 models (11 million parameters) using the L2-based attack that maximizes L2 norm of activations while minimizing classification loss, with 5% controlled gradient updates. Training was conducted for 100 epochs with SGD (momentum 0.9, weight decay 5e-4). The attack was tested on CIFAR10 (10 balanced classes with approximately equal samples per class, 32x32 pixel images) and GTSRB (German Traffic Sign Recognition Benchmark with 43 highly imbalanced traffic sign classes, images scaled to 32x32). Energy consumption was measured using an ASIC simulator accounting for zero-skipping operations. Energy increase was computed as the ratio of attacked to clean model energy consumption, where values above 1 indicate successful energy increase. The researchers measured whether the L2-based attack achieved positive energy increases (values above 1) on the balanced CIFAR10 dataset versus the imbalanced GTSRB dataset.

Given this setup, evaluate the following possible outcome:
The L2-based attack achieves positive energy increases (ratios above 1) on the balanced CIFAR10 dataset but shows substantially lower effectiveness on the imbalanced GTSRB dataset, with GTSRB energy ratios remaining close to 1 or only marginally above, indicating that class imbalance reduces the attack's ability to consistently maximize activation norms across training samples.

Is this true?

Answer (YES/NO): NO